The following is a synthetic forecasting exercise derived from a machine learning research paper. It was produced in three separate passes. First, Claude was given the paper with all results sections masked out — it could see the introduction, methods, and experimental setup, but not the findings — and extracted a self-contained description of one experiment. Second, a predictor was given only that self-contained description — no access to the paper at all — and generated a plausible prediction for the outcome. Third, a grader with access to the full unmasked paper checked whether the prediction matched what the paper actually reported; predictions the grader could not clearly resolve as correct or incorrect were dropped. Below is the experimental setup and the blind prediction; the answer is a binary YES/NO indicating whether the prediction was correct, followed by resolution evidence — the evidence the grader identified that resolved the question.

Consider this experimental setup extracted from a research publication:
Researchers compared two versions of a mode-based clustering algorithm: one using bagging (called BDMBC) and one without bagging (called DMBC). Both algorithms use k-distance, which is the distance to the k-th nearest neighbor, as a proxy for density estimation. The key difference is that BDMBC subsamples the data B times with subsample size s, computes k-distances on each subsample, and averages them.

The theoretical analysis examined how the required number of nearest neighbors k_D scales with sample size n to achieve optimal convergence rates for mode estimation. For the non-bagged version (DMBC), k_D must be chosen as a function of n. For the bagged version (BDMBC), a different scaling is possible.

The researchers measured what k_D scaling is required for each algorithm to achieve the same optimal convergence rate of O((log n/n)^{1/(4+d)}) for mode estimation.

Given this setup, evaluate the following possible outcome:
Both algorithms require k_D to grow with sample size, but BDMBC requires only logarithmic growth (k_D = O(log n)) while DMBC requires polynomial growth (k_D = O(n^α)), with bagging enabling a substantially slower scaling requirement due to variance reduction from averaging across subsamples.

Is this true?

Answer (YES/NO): YES